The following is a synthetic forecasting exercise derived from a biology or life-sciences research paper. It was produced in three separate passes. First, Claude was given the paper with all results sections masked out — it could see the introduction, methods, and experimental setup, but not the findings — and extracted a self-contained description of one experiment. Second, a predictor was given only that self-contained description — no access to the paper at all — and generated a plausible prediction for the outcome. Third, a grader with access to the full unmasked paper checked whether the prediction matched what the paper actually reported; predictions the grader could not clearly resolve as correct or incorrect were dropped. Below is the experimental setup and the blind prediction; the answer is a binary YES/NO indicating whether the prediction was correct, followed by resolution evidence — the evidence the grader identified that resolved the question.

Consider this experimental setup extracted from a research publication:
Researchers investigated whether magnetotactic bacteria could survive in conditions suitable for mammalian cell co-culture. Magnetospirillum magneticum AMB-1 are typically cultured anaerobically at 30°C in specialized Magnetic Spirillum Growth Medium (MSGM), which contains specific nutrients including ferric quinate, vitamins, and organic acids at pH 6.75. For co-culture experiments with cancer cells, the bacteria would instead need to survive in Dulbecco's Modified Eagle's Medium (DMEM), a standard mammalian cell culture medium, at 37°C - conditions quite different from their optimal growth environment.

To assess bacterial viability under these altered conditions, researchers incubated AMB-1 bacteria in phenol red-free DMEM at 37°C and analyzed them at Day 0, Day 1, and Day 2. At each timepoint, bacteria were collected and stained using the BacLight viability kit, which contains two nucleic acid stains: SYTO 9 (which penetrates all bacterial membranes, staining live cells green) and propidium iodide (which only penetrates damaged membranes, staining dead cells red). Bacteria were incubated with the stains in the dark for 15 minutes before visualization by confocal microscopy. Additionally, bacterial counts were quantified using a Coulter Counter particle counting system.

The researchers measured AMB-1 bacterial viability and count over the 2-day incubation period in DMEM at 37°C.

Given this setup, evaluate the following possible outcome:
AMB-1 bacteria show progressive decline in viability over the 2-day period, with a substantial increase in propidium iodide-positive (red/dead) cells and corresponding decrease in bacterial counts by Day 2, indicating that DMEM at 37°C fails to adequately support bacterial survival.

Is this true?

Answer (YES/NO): NO